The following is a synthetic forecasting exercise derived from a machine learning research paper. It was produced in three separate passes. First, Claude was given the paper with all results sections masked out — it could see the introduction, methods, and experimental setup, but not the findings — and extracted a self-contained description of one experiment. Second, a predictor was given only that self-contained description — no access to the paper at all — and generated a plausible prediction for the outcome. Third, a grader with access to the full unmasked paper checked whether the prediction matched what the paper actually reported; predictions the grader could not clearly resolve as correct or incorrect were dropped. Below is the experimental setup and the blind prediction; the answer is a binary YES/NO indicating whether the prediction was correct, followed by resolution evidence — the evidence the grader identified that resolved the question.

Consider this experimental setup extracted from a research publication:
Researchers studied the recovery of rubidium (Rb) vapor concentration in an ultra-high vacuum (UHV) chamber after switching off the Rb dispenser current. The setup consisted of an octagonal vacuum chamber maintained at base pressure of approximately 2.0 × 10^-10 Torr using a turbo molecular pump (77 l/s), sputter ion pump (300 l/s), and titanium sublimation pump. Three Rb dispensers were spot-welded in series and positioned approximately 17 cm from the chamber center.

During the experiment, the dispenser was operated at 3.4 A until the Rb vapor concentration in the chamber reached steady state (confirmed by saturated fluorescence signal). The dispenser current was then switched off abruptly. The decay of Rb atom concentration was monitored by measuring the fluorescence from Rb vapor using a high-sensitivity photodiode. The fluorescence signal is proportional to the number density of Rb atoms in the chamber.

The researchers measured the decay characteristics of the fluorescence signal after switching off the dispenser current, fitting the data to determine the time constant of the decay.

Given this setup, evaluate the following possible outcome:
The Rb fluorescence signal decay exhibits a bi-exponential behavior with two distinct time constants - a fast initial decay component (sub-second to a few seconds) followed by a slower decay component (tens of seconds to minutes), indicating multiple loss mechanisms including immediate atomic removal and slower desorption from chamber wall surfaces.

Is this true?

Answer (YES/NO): NO